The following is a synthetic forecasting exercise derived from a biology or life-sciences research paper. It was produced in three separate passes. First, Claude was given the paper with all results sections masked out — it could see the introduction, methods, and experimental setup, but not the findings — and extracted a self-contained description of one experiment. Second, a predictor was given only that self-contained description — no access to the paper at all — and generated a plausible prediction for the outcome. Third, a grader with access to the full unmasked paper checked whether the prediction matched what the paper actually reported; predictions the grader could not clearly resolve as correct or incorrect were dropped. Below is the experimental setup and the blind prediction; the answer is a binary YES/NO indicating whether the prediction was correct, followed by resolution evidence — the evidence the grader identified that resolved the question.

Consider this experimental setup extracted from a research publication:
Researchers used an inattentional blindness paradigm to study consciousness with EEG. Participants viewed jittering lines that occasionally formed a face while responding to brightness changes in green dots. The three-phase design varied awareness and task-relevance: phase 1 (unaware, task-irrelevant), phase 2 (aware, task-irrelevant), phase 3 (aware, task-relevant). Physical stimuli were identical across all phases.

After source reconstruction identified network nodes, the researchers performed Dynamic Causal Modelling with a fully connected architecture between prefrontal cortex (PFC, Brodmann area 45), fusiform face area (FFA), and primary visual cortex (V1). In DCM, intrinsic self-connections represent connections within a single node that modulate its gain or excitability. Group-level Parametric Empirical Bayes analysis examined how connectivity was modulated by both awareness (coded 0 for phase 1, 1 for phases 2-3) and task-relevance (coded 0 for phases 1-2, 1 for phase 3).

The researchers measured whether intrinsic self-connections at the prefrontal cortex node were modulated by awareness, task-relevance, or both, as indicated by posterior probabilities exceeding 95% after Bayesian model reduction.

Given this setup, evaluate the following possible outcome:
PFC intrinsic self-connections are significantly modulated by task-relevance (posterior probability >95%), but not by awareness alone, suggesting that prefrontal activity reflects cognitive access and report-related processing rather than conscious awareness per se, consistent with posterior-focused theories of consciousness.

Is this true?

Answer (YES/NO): YES